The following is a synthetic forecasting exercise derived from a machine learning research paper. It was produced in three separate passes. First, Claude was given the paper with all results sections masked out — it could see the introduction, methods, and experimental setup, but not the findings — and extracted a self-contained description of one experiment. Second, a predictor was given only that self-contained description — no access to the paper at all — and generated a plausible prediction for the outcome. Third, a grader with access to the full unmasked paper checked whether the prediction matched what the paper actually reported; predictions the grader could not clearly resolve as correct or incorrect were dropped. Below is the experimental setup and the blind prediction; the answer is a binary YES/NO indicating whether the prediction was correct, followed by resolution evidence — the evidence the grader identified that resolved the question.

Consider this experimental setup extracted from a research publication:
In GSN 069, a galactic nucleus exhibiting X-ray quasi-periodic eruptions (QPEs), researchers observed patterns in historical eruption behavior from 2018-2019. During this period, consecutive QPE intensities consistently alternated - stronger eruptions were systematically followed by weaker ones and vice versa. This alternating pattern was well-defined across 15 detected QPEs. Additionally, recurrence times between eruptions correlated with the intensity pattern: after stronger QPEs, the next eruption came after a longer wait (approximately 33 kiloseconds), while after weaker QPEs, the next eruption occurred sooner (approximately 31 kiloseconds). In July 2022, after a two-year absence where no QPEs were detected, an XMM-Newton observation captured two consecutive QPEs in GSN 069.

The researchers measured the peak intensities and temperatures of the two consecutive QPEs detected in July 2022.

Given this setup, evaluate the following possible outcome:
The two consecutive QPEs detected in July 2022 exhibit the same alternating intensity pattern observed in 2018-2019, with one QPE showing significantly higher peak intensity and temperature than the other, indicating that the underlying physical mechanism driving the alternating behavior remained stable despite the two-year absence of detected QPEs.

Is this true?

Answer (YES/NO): NO